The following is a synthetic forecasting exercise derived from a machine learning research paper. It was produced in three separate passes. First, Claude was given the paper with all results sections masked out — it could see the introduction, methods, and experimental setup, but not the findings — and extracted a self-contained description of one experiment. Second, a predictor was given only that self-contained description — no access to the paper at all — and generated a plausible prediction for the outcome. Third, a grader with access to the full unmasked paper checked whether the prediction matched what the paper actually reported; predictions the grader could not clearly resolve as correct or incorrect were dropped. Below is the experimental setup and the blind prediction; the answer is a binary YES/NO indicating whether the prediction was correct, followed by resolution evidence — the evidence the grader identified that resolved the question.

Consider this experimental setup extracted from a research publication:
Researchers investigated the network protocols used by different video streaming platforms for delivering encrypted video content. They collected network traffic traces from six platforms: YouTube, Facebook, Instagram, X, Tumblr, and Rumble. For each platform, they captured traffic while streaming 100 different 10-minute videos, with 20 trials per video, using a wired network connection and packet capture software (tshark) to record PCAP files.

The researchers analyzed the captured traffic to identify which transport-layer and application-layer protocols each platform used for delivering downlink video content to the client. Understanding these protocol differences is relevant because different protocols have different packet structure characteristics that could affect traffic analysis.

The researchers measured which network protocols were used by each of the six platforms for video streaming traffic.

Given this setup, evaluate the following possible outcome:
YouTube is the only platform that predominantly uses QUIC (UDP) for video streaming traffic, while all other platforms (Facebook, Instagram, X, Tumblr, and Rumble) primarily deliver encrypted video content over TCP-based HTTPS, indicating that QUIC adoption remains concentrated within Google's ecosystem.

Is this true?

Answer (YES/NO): NO